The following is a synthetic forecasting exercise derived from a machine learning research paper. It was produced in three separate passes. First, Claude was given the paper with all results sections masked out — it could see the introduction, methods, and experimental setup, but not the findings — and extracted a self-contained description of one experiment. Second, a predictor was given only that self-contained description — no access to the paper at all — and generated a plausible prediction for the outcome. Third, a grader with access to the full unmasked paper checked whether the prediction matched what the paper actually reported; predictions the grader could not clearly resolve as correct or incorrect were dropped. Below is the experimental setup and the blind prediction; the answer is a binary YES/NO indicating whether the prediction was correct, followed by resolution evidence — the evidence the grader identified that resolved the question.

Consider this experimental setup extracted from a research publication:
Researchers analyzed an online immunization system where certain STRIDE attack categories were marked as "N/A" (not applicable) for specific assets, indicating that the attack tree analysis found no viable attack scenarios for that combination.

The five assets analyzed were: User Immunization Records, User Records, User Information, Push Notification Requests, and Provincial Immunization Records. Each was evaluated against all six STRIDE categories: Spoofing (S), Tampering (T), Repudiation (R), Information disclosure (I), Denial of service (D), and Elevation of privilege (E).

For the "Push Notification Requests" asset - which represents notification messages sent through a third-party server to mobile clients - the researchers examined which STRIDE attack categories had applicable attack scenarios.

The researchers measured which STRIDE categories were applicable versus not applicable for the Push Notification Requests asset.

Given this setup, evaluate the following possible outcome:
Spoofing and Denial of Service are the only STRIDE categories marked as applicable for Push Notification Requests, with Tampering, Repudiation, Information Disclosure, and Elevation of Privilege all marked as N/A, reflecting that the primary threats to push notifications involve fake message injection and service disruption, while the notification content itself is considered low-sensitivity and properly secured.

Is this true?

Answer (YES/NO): NO